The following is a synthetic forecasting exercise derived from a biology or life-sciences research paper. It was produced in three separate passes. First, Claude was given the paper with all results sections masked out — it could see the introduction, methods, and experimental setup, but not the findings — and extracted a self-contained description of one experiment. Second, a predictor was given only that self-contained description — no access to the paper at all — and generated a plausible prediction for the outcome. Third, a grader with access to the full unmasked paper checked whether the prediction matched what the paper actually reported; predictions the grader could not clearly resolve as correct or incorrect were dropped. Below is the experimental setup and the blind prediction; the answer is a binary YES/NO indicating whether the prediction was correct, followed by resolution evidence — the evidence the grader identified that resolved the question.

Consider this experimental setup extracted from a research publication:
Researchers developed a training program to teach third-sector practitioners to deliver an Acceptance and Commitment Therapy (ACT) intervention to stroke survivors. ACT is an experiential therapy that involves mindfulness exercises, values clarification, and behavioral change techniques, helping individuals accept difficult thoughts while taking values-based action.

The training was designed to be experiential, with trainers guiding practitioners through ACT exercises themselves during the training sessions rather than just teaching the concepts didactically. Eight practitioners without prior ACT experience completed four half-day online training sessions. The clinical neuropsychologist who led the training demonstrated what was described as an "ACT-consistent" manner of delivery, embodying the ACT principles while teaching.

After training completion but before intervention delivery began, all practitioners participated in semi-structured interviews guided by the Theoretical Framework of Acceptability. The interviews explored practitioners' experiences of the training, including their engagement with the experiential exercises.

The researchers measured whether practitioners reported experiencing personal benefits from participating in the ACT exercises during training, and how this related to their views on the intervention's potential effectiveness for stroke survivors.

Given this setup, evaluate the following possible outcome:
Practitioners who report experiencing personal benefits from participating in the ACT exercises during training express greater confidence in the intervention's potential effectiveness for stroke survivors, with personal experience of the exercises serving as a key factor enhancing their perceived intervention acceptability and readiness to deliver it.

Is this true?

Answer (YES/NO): YES